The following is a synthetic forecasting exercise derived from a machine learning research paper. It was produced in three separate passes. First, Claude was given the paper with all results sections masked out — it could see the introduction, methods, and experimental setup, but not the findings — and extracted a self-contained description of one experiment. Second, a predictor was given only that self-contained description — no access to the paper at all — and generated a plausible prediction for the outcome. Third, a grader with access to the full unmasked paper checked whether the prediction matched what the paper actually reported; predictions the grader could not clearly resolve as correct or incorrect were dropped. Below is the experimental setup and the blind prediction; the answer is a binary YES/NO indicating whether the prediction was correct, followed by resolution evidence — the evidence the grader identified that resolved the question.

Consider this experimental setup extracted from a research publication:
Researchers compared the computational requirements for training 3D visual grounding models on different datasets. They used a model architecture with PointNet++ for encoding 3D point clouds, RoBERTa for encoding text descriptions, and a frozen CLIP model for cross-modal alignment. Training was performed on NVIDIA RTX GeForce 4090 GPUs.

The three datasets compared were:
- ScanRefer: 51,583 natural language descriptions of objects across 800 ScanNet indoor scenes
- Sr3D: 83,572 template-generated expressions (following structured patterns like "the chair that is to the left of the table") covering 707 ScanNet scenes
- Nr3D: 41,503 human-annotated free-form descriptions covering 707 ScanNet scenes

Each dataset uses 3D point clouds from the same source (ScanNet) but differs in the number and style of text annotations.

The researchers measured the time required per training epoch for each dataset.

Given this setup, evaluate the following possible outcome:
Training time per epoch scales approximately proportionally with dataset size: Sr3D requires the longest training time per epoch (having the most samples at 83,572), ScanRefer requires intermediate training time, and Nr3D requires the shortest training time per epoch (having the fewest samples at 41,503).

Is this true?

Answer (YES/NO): NO